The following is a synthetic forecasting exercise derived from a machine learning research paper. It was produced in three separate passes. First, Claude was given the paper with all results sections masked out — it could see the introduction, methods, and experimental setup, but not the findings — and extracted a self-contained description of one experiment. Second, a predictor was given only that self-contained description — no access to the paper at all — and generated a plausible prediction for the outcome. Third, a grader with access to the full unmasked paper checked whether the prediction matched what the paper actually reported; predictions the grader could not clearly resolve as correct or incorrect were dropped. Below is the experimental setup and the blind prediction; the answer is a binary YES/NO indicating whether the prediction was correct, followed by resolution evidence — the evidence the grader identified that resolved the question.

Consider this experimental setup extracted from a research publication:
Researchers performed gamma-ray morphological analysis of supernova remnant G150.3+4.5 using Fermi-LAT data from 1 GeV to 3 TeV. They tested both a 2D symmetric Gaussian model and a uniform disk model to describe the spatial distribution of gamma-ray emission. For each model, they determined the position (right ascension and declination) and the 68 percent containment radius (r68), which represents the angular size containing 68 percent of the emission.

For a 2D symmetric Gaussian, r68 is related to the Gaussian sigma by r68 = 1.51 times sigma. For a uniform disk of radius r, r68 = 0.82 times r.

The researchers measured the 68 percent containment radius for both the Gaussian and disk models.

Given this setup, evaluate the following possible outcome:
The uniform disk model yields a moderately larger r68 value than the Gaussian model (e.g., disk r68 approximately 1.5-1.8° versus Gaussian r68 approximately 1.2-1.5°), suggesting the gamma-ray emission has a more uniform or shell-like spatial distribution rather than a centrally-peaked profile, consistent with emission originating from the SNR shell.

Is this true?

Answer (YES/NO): NO